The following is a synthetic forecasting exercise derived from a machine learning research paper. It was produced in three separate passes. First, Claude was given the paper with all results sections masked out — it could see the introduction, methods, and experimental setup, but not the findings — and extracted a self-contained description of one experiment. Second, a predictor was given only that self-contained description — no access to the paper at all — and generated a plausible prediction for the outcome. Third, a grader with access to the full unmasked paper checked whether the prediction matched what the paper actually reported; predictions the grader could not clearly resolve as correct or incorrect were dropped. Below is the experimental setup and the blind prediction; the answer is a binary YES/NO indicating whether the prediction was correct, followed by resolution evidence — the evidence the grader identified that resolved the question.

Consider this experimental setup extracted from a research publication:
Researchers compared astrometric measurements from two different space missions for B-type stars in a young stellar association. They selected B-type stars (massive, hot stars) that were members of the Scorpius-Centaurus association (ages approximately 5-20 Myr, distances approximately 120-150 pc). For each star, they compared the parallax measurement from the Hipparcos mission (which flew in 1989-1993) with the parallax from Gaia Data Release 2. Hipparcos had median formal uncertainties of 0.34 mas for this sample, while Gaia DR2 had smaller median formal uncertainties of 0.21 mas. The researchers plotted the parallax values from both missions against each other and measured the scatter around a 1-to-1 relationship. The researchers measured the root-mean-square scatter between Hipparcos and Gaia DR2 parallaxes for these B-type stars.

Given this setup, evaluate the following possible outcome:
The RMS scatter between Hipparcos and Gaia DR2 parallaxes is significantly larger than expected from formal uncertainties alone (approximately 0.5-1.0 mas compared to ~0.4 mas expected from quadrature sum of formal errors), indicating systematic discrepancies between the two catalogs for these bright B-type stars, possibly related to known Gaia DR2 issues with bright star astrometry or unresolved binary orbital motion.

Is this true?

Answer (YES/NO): NO